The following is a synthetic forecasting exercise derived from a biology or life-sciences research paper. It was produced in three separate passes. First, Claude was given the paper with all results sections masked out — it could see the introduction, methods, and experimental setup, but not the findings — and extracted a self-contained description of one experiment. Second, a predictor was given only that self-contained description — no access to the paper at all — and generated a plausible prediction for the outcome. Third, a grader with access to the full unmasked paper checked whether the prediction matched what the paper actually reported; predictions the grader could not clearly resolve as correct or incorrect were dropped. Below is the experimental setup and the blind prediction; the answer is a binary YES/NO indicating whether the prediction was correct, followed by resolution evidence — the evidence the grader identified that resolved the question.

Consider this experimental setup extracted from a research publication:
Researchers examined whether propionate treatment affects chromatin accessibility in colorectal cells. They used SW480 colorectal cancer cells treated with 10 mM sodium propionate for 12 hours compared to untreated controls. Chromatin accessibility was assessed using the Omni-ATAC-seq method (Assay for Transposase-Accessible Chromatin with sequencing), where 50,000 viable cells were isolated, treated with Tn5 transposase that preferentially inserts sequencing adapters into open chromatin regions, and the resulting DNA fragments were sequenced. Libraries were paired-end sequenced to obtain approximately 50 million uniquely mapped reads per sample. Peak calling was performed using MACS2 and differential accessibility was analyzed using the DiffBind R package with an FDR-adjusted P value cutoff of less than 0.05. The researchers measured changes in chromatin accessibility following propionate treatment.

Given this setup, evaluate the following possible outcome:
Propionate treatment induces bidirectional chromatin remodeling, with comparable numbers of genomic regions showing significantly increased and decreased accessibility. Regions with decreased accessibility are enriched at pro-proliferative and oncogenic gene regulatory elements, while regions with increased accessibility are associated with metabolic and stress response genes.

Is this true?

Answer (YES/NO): NO